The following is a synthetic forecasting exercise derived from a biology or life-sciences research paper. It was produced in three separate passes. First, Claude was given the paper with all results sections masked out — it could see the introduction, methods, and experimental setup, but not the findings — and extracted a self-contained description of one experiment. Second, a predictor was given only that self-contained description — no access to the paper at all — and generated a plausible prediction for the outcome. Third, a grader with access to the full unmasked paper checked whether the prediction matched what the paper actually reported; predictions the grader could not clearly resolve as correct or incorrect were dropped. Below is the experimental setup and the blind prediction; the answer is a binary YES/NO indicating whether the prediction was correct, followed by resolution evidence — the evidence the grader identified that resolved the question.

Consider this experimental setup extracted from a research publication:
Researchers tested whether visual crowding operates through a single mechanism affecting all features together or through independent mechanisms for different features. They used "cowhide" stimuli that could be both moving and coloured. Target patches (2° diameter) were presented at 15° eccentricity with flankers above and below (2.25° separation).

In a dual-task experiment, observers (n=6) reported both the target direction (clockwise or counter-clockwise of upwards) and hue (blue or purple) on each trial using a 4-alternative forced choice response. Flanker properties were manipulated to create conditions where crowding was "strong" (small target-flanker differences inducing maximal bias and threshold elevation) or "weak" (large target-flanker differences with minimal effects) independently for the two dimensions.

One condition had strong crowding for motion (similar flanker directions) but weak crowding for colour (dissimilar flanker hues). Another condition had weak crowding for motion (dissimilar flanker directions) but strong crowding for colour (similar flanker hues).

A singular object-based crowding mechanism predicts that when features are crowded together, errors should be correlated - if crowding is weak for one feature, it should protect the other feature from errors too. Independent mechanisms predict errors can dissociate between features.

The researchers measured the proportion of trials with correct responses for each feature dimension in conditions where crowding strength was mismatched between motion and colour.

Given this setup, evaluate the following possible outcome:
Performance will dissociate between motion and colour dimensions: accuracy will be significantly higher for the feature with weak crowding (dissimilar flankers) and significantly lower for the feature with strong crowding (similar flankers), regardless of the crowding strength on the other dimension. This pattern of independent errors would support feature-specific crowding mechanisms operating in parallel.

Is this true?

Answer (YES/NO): YES